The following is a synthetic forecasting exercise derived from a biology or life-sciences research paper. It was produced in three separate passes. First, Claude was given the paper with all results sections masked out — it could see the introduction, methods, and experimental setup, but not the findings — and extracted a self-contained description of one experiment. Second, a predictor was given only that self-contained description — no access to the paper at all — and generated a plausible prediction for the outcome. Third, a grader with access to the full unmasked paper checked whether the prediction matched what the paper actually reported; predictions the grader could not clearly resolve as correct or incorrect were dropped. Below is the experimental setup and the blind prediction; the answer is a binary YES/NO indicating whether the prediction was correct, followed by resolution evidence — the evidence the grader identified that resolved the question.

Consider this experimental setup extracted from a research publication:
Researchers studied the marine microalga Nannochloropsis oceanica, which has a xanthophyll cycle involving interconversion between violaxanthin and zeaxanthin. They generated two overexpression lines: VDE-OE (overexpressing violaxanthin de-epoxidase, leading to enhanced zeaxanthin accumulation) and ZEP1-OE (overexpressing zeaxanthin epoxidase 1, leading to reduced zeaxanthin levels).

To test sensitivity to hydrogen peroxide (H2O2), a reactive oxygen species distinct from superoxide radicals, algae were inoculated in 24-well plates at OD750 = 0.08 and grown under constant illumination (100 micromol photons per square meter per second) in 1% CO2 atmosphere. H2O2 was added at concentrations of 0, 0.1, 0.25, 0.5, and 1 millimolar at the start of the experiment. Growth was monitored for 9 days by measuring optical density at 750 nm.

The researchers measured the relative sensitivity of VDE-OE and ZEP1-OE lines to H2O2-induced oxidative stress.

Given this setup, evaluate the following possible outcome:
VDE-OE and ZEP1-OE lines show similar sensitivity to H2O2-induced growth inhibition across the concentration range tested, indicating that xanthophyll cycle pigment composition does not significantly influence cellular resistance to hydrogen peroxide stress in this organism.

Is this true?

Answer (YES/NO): NO